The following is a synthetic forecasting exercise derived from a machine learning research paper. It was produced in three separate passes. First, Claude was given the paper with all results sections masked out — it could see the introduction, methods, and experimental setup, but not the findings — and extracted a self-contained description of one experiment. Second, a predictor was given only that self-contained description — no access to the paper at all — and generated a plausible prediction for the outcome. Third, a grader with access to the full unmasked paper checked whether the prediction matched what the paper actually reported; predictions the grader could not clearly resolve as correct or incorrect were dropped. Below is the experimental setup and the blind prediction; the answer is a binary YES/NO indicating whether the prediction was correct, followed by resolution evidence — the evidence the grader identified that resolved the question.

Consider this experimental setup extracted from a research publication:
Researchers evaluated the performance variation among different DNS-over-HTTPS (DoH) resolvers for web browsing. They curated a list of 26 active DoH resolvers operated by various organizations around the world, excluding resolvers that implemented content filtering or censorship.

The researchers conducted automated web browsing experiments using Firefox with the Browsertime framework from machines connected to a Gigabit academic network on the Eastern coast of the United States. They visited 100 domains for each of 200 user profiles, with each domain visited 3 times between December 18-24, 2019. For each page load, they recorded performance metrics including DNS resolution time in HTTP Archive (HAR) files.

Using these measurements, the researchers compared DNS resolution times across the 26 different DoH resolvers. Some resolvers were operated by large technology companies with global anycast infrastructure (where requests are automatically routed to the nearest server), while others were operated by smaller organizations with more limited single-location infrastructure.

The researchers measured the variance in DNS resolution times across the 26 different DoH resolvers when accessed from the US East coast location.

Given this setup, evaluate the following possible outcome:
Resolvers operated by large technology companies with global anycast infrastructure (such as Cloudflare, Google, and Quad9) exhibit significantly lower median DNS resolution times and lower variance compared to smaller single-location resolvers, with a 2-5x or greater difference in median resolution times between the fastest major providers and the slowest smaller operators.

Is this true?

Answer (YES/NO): NO